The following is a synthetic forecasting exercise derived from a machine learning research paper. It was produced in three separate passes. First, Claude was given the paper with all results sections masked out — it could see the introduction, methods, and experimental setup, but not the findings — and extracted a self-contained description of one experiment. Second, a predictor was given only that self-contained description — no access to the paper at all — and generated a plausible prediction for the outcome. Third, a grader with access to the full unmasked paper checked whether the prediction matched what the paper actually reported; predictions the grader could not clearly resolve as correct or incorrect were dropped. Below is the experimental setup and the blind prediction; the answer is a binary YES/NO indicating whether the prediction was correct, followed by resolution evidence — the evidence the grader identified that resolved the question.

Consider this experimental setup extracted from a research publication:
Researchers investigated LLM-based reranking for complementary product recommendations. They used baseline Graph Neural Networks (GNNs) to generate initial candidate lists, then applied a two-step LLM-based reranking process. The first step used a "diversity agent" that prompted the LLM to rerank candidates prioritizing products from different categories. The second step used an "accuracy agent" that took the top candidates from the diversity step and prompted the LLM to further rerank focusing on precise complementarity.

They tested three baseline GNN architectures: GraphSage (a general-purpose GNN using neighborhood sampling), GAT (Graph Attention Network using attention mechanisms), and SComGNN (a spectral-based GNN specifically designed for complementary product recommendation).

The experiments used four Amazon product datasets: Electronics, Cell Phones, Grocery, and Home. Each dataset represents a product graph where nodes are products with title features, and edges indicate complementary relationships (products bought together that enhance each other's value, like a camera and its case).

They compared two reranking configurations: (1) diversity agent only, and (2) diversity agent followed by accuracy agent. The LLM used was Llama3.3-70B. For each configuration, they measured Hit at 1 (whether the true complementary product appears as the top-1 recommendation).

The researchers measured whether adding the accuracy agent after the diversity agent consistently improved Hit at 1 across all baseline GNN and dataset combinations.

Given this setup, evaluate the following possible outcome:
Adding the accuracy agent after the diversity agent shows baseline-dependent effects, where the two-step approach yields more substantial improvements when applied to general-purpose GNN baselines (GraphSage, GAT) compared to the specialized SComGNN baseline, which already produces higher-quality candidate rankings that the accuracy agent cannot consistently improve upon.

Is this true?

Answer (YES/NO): NO